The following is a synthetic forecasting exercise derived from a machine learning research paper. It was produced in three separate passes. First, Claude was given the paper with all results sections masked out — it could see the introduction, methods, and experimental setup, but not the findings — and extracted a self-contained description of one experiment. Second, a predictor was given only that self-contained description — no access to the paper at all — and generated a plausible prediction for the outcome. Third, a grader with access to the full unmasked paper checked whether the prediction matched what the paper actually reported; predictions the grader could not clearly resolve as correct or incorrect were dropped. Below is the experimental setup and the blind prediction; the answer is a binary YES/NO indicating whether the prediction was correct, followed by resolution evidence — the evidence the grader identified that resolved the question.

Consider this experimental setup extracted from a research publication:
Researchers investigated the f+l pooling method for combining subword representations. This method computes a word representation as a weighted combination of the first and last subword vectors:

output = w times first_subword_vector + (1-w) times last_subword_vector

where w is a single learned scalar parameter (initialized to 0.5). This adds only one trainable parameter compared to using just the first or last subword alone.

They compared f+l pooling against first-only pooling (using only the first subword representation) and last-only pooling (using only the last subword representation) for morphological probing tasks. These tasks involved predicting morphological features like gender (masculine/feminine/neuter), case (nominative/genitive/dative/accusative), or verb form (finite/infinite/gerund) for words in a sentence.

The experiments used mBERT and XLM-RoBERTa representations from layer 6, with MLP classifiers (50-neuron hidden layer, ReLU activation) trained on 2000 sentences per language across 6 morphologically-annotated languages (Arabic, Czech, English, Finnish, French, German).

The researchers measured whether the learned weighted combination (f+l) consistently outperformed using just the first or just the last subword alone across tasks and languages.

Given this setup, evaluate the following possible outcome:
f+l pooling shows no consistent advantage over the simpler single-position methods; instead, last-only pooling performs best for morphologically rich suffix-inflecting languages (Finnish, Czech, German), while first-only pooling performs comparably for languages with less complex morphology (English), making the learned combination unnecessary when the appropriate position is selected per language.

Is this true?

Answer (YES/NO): NO